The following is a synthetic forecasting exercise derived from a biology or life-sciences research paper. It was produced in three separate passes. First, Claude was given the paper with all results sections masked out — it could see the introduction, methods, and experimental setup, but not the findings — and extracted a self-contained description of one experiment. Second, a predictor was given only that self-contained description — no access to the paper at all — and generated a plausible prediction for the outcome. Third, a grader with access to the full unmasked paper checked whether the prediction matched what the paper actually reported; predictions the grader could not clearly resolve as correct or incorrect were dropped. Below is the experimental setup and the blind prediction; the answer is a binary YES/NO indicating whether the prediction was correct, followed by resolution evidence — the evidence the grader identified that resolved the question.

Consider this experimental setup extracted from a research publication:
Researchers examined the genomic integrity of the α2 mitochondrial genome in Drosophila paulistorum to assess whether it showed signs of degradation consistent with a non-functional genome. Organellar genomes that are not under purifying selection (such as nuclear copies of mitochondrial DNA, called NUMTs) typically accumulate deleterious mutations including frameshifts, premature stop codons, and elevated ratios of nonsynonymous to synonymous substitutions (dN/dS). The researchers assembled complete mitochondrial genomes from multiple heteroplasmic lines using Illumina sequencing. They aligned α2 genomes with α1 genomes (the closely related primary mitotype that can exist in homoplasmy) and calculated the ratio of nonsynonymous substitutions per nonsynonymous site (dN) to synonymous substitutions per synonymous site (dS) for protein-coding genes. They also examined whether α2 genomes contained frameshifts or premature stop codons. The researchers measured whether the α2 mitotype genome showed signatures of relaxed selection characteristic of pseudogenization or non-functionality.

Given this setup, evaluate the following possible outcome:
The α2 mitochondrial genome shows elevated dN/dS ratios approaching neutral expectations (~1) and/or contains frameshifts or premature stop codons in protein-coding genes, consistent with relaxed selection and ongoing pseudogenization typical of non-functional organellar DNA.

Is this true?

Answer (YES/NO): NO